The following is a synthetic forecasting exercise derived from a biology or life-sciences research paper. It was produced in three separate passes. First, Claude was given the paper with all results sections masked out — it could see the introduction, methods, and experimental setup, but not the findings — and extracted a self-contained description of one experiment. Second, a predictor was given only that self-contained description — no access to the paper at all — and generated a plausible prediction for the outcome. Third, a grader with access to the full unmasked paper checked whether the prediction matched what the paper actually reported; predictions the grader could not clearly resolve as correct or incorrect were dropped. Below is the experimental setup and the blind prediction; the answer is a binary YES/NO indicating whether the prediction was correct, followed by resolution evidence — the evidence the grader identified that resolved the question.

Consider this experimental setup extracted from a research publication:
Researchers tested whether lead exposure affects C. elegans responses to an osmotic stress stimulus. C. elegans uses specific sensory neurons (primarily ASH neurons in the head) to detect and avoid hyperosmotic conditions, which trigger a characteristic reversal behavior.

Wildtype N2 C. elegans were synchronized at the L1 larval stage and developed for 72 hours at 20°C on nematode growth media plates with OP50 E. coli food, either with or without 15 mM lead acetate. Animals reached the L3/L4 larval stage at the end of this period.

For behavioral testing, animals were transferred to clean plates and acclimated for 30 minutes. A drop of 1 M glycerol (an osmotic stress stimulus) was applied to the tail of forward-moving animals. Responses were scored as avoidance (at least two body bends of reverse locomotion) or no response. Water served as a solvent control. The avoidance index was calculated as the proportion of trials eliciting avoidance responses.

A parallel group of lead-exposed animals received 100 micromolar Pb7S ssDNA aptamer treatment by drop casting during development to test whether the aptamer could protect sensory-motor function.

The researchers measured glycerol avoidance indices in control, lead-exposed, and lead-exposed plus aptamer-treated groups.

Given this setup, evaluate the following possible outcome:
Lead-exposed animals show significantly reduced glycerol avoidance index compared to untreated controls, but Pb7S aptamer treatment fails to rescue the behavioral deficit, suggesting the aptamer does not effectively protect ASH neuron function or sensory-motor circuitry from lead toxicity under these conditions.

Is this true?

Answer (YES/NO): NO